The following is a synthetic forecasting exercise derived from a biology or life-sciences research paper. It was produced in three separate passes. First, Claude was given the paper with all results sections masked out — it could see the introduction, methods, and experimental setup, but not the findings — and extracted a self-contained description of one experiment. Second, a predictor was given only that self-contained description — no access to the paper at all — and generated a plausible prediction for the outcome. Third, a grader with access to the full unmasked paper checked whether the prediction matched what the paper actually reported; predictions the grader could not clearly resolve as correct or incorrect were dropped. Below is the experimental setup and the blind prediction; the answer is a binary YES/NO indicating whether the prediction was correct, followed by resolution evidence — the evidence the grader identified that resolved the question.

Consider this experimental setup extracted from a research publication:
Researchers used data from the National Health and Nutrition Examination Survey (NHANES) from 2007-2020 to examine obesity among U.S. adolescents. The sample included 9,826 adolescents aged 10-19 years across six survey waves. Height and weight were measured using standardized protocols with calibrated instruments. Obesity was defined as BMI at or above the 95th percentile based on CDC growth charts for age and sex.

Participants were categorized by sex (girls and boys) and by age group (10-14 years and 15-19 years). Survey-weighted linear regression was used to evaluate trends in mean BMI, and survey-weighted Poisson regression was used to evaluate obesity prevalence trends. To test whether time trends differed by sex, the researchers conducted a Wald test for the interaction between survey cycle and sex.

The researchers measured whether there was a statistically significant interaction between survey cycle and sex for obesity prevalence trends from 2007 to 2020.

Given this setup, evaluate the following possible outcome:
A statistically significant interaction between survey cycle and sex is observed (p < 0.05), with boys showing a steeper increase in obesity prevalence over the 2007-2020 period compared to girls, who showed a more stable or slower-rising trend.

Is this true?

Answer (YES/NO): NO